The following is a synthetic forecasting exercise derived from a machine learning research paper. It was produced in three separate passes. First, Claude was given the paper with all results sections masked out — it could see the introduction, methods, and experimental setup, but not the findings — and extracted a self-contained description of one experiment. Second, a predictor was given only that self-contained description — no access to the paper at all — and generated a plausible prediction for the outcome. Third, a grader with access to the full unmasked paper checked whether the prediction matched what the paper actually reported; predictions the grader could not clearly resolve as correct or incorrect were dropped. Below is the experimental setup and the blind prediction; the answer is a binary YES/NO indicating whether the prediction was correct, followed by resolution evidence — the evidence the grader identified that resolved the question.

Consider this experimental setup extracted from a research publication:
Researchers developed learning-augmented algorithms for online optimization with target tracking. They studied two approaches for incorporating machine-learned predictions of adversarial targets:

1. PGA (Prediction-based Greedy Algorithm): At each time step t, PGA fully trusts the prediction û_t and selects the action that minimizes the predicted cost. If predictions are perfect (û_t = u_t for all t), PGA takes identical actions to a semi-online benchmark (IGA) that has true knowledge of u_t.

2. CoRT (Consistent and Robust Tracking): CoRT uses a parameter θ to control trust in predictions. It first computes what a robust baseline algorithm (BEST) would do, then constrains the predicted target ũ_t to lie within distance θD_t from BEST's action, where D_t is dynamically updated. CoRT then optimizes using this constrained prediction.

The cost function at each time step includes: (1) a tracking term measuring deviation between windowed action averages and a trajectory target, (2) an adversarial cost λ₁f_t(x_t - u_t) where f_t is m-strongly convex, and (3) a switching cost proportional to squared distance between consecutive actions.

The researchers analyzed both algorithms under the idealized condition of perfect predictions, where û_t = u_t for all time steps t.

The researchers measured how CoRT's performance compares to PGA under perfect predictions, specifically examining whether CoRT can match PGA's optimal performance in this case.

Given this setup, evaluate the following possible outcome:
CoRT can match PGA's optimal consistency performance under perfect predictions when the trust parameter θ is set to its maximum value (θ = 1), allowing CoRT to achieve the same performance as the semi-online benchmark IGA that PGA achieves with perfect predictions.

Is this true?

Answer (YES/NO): NO